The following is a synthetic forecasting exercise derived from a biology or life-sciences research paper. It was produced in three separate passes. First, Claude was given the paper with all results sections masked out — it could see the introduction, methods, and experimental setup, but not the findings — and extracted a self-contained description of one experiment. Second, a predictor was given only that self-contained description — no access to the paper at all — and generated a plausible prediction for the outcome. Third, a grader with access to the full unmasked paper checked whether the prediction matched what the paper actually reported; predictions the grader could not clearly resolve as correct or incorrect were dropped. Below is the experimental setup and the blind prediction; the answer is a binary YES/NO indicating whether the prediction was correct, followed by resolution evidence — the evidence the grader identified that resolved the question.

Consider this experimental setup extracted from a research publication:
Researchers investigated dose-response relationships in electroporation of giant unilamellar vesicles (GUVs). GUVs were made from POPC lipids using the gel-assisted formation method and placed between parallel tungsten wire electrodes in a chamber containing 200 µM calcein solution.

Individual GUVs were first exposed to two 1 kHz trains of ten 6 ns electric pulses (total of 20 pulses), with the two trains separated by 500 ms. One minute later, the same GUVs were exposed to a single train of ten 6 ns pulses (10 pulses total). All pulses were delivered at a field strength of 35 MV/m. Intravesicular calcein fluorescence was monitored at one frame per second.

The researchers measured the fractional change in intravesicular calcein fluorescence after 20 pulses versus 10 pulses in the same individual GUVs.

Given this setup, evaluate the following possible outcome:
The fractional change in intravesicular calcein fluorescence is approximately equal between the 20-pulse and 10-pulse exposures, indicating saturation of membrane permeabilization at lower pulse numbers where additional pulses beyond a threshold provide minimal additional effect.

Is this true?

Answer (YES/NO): NO